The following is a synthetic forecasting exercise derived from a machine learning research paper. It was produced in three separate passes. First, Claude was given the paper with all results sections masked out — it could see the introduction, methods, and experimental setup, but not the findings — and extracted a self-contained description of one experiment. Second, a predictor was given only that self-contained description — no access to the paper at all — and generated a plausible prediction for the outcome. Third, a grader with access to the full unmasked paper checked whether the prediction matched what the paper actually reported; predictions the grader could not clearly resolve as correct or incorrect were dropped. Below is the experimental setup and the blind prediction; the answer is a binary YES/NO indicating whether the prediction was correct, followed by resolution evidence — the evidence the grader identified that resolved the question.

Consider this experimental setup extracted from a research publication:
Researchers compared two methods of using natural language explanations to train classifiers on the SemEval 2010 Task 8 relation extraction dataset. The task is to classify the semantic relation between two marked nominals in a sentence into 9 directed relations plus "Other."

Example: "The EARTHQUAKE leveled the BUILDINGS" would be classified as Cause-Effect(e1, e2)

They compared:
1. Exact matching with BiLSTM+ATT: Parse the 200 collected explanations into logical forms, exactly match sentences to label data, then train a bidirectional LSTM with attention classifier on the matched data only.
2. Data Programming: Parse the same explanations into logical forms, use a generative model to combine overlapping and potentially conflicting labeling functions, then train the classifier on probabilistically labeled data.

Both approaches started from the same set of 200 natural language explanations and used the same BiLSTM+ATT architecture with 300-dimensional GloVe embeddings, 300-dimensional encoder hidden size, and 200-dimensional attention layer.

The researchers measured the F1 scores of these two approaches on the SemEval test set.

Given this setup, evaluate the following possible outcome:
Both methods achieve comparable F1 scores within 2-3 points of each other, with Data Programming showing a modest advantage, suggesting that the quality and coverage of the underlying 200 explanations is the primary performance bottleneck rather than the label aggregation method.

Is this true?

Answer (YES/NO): NO